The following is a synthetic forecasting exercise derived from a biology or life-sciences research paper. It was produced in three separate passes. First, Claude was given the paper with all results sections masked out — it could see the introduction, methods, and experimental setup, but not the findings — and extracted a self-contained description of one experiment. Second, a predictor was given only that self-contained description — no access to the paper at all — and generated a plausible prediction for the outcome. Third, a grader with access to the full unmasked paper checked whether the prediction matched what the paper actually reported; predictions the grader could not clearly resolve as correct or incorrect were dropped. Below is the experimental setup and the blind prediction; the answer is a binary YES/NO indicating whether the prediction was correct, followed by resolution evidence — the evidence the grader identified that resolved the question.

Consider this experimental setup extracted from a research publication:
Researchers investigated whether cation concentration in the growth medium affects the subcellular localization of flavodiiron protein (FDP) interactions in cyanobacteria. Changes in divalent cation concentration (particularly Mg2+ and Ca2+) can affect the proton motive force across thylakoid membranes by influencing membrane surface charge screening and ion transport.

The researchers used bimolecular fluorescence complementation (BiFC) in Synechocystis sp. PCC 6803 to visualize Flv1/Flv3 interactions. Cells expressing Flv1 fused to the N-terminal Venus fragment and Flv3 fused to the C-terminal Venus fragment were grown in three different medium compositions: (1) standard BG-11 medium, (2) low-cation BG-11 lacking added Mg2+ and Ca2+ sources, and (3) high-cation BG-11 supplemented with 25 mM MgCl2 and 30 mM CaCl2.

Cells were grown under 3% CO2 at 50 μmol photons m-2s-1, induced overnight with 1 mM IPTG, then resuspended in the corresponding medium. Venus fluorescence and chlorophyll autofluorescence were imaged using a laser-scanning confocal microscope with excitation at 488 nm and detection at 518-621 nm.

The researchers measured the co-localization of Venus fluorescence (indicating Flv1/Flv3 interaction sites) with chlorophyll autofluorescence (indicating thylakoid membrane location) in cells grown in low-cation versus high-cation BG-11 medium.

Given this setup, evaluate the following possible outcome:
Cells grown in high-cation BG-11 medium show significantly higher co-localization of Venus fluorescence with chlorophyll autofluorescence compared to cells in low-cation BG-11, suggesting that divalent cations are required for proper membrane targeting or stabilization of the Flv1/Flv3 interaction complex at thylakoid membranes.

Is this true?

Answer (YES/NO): NO